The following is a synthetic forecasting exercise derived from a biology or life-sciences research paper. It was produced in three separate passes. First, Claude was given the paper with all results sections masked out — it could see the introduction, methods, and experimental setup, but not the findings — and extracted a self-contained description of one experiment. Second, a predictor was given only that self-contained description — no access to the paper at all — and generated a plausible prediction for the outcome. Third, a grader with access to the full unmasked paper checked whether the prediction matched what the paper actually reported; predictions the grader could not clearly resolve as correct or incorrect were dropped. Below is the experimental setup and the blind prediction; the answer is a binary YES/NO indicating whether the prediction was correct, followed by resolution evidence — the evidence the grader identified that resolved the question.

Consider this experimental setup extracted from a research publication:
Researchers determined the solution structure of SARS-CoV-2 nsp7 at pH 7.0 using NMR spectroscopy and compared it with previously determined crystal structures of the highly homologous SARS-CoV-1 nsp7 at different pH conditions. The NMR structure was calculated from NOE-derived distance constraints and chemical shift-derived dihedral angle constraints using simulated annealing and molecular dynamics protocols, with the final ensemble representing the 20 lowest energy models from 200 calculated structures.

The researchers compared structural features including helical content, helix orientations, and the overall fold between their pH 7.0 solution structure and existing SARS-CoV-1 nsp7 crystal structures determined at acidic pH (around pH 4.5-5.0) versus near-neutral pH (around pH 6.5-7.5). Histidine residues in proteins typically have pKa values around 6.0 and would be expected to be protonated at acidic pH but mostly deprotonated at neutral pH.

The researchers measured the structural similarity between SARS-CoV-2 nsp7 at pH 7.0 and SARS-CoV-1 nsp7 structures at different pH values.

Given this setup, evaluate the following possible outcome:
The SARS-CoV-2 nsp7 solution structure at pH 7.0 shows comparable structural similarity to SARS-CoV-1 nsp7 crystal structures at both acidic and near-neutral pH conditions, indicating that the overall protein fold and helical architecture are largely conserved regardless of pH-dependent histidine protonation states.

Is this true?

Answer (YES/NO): NO